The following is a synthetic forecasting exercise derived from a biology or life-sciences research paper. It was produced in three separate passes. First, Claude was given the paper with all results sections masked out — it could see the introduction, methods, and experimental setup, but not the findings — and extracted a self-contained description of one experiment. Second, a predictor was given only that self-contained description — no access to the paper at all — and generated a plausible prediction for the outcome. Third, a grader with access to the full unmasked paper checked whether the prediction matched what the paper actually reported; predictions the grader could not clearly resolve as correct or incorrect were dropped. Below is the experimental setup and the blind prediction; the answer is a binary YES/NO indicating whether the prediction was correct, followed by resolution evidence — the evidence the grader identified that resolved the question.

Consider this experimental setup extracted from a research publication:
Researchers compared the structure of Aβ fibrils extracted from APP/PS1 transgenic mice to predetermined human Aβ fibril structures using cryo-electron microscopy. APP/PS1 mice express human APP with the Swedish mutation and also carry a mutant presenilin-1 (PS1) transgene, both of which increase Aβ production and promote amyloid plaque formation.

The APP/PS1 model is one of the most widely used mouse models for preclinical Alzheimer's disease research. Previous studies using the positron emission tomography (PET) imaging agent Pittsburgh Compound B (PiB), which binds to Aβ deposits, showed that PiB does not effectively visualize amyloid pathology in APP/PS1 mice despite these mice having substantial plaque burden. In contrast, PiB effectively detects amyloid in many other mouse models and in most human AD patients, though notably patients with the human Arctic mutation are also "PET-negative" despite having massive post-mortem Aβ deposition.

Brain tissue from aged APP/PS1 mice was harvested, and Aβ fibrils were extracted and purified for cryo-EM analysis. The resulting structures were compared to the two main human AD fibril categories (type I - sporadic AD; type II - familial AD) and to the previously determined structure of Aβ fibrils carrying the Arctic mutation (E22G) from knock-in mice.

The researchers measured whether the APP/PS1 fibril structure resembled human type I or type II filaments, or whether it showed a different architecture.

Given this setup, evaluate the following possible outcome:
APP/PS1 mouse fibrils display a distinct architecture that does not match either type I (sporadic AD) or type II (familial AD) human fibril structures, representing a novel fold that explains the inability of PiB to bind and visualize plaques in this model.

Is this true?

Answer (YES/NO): YES